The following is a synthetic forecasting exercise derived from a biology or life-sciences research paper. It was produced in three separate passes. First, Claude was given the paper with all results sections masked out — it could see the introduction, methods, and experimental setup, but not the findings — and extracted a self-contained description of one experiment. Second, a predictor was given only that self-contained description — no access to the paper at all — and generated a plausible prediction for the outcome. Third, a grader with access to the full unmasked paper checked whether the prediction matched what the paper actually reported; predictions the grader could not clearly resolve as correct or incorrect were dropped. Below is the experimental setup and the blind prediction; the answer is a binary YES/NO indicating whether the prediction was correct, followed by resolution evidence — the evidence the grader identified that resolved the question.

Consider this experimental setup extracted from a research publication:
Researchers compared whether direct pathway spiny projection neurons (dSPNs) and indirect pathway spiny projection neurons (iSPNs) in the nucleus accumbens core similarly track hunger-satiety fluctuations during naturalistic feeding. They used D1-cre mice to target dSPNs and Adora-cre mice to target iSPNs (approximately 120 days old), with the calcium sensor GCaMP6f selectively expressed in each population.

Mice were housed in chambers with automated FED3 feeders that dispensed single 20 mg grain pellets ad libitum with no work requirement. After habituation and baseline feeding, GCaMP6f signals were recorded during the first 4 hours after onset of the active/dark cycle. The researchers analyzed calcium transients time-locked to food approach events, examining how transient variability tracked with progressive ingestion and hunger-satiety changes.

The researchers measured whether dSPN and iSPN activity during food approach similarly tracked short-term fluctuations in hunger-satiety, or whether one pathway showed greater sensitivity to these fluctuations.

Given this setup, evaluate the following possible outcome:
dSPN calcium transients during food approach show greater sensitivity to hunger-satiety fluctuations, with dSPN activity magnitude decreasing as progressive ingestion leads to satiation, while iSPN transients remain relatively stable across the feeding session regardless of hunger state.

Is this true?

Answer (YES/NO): NO